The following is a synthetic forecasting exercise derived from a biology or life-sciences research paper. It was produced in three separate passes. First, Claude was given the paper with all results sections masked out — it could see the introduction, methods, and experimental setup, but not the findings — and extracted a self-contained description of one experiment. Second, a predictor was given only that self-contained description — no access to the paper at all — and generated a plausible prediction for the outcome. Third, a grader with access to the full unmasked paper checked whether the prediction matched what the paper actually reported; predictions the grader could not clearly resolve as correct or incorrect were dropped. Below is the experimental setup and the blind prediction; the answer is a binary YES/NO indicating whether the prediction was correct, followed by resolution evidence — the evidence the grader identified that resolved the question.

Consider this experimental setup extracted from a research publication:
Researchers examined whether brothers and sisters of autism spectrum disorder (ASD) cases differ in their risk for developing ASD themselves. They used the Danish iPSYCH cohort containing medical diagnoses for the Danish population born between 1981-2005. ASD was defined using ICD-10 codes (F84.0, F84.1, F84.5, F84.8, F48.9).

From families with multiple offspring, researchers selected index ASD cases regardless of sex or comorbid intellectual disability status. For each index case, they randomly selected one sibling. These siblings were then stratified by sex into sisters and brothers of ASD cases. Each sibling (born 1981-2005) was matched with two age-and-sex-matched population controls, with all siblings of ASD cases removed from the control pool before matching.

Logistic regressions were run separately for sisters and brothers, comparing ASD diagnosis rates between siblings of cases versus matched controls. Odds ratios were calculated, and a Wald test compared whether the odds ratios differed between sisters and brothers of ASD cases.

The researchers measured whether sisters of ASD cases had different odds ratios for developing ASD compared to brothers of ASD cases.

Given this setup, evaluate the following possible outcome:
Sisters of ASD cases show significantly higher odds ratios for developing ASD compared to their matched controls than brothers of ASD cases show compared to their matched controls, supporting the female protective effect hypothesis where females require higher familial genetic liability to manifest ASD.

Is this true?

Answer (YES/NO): NO